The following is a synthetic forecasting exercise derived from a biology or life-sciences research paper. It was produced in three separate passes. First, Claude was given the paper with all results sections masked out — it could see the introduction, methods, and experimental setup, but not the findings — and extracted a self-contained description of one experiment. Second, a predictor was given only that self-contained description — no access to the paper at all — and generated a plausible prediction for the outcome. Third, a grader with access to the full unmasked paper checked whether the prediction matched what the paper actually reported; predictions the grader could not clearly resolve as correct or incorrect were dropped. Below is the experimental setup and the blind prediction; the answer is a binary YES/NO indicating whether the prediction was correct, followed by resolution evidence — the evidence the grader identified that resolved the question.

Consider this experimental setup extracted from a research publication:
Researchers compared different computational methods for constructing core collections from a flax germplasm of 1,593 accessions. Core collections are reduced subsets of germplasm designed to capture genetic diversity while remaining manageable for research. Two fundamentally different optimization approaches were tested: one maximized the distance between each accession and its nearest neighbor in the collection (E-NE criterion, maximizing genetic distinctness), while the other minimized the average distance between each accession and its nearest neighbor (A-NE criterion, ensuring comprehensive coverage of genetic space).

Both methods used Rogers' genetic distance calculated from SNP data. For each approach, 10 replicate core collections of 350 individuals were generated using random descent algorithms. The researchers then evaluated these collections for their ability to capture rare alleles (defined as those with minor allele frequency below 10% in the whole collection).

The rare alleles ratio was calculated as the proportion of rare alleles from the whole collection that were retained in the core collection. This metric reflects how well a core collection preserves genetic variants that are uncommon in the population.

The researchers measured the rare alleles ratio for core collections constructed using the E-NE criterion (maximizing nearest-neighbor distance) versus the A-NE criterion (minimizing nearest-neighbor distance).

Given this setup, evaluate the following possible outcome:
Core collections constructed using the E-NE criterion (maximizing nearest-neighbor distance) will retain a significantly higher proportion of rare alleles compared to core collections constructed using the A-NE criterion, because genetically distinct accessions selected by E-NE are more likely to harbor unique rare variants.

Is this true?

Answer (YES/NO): NO